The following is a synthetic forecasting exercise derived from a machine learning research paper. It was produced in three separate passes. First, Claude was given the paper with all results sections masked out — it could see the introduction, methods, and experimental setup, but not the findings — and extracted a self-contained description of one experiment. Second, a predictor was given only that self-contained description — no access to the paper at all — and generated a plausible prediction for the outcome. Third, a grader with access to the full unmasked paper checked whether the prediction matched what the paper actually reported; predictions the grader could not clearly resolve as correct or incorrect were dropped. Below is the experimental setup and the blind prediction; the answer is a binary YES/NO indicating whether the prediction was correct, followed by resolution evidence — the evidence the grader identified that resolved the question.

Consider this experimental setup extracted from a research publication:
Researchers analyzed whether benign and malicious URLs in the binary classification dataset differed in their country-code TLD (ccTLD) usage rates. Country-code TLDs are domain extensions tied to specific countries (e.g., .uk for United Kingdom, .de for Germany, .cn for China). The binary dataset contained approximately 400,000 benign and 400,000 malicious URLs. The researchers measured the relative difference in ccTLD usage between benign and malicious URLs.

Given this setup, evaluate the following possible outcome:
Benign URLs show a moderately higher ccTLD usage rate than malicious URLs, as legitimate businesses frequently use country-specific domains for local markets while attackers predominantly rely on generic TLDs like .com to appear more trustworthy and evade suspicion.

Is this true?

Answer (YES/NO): YES